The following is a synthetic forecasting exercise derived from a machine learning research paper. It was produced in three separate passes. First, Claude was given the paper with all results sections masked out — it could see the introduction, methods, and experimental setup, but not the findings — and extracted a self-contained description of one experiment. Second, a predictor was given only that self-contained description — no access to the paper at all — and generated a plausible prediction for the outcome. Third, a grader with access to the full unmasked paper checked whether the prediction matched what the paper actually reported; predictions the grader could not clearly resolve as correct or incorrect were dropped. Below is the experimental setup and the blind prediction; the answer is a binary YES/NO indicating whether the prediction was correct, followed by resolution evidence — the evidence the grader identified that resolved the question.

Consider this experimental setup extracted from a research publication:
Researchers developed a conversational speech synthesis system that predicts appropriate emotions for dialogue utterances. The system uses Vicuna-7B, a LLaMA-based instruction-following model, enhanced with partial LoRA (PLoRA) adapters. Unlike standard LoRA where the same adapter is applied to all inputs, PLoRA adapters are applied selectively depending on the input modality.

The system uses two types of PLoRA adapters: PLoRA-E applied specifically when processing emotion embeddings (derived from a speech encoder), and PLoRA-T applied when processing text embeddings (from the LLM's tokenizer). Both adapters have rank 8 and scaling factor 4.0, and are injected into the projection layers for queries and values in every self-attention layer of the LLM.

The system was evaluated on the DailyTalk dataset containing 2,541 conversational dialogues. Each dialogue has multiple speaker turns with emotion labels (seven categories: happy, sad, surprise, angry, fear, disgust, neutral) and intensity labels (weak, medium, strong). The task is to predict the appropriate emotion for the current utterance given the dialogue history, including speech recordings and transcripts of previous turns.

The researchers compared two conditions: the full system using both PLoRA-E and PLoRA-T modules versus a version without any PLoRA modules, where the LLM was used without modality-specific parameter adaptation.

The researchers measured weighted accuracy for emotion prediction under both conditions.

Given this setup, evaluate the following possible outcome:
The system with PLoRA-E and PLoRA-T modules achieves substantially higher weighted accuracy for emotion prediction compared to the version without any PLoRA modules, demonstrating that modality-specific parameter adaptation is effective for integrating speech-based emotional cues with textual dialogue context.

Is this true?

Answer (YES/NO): NO